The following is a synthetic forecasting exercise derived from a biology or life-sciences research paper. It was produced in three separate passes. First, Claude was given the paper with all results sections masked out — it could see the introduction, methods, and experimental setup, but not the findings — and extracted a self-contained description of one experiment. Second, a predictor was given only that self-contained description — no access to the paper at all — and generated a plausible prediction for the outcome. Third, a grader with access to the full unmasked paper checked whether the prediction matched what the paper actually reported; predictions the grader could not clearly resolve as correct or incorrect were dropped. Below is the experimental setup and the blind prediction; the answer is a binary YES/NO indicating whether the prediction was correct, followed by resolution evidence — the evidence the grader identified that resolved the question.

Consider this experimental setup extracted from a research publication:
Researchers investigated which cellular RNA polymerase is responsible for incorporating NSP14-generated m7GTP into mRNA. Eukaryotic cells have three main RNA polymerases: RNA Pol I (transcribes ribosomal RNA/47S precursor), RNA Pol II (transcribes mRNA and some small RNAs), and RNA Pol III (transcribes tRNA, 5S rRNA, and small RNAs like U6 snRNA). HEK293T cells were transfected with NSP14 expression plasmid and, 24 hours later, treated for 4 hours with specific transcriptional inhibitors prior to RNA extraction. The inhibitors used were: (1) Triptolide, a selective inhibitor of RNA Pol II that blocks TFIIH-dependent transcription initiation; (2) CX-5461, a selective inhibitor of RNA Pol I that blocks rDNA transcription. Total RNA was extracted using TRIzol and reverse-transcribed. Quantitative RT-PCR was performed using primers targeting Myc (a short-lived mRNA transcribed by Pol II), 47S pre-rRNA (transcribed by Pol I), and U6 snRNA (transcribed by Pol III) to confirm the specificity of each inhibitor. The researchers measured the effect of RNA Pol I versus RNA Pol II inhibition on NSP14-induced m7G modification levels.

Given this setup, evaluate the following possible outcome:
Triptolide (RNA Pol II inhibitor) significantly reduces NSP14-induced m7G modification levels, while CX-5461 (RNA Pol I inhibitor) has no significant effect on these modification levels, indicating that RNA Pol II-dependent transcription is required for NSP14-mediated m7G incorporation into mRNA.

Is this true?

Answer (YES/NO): NO